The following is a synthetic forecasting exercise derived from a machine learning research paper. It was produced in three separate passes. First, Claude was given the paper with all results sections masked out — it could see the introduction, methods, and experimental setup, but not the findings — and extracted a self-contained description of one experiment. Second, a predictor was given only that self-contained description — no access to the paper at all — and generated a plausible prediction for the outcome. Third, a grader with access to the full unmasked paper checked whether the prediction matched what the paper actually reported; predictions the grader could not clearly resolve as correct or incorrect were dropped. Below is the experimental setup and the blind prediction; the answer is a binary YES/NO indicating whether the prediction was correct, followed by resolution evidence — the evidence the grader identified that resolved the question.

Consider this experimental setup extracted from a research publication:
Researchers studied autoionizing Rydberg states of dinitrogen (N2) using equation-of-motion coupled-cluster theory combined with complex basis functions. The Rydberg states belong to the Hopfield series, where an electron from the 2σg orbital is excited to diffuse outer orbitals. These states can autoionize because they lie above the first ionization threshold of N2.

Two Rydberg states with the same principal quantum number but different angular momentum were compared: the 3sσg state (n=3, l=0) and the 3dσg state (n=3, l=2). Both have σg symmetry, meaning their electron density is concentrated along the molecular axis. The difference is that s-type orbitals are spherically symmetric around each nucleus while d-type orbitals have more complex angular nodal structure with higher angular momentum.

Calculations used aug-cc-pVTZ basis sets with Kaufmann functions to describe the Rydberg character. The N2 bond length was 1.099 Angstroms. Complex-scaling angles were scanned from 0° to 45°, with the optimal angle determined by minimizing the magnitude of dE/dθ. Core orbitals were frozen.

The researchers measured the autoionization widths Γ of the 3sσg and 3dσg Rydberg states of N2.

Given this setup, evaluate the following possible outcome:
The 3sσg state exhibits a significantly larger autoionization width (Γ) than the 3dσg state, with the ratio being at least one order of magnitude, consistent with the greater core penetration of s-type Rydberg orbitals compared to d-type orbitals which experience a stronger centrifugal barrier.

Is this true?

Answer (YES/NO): NO